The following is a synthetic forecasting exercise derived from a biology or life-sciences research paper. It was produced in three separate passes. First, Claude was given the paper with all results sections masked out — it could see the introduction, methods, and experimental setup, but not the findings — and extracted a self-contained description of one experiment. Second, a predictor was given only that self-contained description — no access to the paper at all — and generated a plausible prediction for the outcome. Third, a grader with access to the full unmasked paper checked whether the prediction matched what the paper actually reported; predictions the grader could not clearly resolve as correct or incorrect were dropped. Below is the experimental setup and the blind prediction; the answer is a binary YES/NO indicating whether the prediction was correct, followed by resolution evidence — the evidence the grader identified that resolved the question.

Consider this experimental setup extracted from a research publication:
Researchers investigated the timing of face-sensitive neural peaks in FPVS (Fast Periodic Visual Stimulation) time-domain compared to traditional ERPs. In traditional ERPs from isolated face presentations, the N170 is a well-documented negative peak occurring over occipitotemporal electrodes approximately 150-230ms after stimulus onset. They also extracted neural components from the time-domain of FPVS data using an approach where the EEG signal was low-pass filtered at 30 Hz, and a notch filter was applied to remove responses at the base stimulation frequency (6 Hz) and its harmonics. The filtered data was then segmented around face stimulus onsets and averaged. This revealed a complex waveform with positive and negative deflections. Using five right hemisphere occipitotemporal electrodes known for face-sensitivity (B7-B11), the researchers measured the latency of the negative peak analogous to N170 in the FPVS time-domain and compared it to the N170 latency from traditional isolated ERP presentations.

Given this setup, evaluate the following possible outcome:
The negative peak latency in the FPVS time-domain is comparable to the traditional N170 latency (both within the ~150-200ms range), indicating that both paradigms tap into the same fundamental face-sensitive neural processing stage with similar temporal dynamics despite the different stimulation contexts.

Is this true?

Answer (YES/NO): NO